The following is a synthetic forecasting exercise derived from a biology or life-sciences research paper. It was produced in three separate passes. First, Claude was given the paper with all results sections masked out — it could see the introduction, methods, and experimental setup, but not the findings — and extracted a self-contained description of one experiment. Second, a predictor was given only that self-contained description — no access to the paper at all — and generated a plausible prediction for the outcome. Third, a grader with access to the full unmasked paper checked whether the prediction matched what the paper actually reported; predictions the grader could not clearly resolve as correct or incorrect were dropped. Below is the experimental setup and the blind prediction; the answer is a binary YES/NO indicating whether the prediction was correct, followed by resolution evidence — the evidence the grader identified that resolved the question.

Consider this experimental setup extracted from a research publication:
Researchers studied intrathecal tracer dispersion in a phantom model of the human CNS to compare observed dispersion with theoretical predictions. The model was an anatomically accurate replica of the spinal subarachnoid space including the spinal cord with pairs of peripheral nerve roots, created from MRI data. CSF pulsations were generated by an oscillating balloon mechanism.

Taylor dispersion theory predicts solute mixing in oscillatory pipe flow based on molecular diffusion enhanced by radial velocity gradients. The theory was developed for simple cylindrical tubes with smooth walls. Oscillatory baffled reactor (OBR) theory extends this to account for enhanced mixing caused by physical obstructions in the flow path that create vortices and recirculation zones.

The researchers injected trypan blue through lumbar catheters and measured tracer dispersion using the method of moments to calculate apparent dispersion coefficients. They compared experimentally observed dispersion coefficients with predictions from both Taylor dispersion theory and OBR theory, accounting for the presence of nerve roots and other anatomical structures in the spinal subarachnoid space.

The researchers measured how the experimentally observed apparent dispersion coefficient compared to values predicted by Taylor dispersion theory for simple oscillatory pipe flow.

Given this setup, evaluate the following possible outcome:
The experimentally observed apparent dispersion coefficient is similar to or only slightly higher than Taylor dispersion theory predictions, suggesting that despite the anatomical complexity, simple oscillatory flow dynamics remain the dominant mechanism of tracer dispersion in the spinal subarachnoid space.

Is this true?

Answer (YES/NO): NO